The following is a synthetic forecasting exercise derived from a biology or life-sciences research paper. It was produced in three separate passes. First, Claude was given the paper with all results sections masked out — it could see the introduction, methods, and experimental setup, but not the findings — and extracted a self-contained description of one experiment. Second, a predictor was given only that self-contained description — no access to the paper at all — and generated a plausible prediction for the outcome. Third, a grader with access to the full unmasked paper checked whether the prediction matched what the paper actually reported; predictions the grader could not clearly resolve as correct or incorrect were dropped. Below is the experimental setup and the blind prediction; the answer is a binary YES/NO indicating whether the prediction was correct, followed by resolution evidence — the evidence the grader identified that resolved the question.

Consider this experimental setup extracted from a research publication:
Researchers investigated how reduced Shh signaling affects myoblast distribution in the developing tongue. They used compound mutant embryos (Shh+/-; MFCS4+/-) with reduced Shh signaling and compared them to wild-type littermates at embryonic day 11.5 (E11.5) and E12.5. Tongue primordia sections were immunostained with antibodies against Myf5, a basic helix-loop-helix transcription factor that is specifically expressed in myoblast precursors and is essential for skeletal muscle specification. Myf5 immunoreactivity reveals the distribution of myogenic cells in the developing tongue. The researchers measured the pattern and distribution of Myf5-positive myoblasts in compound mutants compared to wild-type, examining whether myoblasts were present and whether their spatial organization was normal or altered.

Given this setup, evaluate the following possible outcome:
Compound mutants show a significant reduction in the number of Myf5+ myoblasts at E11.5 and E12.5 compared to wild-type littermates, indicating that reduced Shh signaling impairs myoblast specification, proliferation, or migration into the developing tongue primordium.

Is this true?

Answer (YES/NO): NO